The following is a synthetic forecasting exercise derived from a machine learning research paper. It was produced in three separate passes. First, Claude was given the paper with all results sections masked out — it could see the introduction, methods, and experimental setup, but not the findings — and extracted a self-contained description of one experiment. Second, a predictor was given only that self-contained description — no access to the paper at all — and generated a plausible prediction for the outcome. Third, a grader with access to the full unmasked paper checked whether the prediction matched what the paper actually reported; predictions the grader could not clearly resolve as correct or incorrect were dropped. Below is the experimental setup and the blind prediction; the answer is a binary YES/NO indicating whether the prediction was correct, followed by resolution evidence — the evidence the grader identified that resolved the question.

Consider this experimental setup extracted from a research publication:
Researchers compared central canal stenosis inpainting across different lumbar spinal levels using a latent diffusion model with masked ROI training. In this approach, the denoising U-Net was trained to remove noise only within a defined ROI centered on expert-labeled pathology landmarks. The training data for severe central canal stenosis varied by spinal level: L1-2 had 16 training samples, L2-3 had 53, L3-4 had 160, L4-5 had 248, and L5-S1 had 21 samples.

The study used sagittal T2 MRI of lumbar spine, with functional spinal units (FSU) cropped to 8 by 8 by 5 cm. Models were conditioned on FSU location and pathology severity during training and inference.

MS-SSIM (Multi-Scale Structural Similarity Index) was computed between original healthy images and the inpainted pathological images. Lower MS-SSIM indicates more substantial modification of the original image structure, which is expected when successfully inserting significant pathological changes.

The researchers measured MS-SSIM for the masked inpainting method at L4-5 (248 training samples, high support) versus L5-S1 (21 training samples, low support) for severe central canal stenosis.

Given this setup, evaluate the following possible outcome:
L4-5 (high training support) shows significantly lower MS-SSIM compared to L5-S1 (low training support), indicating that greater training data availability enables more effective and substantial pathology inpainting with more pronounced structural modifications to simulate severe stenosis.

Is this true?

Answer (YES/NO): NO